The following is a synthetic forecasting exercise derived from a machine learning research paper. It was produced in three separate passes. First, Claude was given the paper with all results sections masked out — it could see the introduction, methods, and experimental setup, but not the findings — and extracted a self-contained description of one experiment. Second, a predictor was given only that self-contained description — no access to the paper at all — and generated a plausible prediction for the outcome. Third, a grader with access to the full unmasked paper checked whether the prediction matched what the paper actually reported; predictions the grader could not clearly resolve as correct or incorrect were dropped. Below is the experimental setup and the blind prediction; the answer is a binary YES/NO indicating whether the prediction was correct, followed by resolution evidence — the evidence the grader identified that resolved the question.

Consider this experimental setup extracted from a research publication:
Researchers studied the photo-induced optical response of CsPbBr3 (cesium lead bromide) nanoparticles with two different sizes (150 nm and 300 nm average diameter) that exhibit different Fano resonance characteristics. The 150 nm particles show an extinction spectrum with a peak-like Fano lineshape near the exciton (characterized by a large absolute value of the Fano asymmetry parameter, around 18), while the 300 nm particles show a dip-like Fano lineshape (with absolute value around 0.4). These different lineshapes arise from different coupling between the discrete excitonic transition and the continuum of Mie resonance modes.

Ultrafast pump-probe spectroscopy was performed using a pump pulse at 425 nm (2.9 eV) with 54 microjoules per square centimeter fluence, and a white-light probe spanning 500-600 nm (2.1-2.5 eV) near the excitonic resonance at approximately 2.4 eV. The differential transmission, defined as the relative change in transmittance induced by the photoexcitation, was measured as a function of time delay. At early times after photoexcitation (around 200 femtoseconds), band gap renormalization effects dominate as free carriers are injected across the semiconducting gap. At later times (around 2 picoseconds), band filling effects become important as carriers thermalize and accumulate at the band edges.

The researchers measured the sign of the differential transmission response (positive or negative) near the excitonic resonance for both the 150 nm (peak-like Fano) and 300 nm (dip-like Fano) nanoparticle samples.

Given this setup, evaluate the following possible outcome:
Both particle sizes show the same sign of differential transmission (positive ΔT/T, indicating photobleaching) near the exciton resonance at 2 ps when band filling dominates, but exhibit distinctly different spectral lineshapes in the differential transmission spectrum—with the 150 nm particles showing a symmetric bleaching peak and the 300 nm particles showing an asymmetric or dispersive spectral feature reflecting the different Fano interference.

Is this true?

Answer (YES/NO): NO